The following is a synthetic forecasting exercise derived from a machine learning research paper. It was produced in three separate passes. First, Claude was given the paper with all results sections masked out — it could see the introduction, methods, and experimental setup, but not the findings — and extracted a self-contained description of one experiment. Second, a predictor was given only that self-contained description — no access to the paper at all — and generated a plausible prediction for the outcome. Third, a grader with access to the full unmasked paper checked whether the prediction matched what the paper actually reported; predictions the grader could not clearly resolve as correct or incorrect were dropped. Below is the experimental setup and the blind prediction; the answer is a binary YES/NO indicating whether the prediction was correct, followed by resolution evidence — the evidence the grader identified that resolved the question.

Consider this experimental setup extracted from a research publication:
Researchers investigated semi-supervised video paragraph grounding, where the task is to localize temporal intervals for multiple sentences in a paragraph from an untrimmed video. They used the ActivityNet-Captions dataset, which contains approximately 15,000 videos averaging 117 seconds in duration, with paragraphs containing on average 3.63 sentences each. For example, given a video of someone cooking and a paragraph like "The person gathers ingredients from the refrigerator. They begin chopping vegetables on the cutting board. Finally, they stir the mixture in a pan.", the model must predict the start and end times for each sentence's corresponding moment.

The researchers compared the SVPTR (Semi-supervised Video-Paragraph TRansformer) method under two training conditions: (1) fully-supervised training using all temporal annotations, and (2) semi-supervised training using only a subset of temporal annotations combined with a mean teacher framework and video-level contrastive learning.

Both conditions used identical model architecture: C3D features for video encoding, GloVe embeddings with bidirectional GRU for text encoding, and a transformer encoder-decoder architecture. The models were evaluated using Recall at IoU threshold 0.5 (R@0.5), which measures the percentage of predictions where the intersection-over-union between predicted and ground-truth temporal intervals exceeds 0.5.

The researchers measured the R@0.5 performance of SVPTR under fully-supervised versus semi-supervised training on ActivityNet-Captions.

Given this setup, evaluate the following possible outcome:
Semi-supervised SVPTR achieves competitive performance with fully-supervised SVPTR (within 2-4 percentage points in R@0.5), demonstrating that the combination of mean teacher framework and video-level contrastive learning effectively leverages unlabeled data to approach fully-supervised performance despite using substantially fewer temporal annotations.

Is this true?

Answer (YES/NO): NO